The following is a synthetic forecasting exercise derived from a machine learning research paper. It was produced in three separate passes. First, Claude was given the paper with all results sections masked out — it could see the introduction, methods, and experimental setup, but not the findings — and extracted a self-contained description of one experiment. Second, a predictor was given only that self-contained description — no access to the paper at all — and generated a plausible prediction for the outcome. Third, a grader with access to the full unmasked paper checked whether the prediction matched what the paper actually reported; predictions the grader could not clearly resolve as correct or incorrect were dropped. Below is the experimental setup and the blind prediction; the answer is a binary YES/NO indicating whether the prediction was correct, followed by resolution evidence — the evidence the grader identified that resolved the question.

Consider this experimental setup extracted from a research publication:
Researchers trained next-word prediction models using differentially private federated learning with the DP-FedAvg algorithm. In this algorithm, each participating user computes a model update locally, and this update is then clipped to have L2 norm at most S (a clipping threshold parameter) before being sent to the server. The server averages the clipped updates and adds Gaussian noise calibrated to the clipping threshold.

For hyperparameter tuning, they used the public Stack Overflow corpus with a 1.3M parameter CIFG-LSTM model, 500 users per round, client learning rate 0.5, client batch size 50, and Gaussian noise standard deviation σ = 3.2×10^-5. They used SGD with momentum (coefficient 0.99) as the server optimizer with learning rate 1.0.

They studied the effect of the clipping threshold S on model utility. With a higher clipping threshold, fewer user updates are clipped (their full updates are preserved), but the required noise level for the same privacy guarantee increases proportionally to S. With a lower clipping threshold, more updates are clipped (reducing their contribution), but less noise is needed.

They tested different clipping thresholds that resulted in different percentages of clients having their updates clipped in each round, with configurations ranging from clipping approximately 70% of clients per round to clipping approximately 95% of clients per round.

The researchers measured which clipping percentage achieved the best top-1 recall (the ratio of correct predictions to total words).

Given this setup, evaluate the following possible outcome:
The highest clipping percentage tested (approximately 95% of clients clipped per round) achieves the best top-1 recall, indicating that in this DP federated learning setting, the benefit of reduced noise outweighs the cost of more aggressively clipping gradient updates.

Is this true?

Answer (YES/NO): NO